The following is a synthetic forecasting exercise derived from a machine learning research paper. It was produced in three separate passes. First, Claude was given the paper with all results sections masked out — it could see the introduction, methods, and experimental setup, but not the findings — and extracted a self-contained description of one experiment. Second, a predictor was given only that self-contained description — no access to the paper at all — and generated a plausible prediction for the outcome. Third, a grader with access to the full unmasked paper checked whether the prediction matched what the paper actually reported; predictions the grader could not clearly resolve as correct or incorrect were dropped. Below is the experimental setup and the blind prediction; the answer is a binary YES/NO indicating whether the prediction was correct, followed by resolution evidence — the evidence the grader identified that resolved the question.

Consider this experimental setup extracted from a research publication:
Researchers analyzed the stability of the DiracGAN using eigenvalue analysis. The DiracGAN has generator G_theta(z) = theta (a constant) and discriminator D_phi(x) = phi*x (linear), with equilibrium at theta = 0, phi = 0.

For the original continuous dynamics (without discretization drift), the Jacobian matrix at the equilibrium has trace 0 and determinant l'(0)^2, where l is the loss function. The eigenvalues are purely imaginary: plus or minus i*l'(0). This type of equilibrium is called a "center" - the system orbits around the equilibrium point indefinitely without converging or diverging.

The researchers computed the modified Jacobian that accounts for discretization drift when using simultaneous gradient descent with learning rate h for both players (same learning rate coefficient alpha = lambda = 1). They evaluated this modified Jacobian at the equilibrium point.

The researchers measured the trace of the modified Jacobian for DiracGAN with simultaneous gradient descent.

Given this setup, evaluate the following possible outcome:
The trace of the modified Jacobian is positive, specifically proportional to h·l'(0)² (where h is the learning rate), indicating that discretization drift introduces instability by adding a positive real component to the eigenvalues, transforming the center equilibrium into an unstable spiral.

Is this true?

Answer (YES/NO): YES